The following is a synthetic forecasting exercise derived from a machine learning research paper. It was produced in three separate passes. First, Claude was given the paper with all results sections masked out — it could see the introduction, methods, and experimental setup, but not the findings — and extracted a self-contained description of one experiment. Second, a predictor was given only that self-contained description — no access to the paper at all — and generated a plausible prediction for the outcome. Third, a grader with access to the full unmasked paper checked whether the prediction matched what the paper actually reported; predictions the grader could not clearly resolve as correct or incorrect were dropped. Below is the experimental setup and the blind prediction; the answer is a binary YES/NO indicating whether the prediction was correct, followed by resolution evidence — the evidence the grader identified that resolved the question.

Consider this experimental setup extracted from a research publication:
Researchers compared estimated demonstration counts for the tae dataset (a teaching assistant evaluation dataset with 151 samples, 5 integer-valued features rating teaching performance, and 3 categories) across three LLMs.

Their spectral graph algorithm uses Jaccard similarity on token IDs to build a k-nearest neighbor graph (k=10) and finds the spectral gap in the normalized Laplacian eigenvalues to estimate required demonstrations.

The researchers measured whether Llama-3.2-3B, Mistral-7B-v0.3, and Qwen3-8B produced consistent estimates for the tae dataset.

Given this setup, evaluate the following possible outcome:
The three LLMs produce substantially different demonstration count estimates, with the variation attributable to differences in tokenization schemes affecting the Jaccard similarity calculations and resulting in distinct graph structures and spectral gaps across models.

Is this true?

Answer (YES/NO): NO